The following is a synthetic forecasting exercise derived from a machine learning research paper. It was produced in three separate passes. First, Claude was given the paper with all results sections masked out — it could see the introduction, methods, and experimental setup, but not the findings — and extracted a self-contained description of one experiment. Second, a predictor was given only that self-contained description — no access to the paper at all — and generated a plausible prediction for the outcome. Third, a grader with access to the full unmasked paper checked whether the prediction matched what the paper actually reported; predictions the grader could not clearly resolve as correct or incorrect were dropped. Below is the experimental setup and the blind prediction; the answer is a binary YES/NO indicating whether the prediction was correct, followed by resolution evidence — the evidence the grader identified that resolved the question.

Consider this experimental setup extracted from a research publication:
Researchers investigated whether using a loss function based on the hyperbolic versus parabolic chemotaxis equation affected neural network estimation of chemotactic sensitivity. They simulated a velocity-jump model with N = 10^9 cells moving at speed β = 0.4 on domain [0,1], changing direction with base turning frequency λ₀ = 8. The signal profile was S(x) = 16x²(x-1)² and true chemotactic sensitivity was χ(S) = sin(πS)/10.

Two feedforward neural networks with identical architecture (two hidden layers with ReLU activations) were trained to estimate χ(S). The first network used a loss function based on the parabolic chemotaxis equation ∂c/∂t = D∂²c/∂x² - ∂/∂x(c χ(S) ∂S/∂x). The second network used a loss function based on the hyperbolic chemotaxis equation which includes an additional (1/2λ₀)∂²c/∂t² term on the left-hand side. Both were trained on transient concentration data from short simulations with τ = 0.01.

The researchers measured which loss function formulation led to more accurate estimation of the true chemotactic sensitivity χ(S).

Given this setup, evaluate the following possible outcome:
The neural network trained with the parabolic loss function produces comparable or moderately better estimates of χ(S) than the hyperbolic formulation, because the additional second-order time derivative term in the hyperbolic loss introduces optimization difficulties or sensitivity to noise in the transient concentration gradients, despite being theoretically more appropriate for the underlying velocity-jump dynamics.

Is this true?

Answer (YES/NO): NO